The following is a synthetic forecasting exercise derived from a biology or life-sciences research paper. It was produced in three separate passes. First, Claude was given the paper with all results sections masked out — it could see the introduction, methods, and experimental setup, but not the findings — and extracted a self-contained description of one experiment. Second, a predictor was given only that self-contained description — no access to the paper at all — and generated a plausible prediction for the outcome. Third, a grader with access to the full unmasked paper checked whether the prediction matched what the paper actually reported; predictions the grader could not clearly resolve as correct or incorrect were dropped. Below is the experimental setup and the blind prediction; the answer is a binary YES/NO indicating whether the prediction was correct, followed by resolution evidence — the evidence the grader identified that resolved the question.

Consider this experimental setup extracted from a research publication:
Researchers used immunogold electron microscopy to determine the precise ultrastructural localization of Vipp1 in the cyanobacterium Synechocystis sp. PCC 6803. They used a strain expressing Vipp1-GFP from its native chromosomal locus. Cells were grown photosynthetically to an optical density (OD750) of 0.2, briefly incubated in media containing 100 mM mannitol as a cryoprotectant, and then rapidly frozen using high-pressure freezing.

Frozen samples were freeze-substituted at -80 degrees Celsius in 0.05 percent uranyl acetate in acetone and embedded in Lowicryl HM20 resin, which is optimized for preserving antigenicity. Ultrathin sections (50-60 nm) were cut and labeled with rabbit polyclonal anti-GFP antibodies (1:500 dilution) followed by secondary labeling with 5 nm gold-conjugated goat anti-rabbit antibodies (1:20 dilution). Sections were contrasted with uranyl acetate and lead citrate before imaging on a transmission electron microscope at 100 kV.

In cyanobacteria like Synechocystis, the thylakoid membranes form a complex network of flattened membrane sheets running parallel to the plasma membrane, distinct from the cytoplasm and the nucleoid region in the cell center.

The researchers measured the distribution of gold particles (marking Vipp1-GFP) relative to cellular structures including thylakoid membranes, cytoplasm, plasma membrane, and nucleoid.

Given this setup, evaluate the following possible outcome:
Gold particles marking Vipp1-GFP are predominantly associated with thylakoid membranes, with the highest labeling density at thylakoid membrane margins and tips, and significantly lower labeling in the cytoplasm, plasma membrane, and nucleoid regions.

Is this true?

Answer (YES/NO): YES